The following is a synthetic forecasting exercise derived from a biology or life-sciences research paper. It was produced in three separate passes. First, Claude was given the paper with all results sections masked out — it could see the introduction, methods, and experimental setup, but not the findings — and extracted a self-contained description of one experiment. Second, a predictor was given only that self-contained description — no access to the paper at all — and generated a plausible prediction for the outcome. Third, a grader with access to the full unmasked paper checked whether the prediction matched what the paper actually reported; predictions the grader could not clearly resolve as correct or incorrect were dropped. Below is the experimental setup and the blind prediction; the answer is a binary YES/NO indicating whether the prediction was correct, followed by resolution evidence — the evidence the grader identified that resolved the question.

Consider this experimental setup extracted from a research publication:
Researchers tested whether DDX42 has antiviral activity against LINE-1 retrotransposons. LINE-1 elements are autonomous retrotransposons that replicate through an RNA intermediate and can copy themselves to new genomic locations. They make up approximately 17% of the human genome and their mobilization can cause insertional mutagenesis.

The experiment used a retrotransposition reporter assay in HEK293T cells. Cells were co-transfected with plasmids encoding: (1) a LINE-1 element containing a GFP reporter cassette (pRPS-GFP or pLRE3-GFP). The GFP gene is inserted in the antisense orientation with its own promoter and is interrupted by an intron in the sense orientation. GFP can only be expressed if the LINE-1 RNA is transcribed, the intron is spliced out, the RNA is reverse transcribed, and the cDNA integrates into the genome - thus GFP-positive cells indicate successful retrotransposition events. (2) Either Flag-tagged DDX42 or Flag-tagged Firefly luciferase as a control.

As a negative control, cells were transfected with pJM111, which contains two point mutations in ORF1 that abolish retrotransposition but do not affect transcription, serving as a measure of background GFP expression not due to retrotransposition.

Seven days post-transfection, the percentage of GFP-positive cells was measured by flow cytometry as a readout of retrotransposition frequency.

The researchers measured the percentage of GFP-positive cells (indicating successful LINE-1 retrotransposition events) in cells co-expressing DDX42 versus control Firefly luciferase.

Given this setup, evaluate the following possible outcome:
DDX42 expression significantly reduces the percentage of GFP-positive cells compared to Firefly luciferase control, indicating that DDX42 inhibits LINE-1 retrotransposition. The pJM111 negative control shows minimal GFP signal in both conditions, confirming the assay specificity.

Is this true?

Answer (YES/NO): YES